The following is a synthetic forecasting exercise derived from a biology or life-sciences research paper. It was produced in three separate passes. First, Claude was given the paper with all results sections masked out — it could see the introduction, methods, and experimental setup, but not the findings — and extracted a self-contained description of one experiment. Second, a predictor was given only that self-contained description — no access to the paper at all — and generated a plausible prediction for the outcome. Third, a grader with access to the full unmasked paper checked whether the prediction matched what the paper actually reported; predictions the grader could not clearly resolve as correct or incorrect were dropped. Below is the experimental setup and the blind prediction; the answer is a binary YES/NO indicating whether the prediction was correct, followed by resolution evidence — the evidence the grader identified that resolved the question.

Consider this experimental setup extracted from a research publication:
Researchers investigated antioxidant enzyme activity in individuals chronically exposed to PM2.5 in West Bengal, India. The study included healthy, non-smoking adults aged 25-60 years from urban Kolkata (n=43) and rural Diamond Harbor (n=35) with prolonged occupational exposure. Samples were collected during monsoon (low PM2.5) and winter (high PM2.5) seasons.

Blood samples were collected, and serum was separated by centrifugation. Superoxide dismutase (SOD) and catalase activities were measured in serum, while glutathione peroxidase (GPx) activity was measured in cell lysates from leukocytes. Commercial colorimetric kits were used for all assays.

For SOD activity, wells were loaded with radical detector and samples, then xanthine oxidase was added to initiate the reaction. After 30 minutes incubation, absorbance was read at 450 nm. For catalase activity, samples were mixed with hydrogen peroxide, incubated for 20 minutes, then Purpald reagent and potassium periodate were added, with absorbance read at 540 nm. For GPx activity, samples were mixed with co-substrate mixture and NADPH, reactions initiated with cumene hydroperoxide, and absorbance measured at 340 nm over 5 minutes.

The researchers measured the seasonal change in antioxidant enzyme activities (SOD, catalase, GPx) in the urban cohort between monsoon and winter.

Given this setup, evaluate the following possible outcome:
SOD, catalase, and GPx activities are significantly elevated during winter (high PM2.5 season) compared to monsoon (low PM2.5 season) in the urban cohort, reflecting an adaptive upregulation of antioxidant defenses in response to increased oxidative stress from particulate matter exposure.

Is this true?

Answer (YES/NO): NO